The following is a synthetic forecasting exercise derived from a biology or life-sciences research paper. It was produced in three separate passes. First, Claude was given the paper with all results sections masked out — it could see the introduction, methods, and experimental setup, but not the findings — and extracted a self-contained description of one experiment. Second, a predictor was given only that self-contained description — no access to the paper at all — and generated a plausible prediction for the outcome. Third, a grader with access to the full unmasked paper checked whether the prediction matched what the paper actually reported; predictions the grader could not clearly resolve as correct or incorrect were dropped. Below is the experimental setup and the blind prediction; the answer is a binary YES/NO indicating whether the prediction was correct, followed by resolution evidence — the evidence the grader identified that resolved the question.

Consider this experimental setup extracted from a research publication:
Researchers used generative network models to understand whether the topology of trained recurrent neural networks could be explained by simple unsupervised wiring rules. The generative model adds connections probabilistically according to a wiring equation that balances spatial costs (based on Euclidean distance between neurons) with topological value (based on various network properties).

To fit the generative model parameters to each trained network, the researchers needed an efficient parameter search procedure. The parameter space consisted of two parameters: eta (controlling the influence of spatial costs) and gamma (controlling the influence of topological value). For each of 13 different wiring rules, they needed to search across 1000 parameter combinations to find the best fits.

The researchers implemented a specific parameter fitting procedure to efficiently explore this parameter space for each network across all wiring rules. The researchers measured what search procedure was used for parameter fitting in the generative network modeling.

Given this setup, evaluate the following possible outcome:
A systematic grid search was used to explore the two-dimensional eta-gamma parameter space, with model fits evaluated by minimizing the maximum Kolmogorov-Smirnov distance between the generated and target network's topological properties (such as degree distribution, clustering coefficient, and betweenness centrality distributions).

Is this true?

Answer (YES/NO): NO